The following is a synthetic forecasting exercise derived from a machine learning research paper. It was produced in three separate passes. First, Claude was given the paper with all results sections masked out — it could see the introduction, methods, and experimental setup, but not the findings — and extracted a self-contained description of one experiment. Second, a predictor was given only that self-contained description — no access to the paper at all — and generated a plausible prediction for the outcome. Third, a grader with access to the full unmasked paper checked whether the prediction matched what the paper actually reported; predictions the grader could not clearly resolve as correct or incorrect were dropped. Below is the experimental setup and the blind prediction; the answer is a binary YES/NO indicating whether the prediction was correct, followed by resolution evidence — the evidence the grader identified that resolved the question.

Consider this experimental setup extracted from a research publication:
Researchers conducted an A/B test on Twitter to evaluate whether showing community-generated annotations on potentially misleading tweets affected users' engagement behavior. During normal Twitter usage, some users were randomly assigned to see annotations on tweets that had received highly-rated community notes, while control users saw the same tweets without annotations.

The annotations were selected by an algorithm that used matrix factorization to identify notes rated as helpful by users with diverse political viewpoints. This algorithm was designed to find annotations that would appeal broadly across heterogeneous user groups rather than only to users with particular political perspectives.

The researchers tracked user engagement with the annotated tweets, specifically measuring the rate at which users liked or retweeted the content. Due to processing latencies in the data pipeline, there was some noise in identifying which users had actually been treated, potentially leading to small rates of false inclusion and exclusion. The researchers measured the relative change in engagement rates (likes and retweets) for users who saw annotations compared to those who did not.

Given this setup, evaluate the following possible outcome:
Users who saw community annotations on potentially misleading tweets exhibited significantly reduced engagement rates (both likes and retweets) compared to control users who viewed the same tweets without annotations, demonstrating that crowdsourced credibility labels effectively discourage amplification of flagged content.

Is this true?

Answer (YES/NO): YES